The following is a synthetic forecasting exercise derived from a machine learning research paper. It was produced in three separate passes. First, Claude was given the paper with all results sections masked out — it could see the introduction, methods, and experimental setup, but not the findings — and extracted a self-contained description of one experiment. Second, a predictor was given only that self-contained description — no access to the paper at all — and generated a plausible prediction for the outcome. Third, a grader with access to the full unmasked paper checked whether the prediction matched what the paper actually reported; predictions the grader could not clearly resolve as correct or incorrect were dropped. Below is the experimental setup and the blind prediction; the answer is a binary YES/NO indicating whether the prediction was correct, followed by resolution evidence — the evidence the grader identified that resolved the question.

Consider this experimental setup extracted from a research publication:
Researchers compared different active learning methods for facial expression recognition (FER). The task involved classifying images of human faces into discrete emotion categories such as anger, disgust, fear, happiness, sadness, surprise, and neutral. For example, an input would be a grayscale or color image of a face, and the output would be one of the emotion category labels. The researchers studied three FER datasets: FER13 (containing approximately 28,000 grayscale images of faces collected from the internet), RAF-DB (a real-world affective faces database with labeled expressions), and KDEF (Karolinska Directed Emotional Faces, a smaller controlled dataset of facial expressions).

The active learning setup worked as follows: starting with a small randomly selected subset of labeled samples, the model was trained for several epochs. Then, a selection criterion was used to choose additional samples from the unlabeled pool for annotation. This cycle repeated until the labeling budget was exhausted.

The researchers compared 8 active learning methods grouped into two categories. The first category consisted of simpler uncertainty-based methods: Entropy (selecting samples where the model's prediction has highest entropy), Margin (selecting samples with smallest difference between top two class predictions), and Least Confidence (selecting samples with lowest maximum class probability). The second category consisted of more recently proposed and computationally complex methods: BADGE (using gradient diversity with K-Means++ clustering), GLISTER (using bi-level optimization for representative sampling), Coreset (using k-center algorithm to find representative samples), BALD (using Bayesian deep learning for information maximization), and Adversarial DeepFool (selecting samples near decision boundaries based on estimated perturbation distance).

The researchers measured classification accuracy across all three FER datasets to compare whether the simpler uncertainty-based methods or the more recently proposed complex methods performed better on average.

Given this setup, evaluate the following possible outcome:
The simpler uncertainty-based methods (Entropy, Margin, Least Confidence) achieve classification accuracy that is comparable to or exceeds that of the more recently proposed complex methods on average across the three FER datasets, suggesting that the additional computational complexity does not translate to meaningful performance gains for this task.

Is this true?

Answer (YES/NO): YES